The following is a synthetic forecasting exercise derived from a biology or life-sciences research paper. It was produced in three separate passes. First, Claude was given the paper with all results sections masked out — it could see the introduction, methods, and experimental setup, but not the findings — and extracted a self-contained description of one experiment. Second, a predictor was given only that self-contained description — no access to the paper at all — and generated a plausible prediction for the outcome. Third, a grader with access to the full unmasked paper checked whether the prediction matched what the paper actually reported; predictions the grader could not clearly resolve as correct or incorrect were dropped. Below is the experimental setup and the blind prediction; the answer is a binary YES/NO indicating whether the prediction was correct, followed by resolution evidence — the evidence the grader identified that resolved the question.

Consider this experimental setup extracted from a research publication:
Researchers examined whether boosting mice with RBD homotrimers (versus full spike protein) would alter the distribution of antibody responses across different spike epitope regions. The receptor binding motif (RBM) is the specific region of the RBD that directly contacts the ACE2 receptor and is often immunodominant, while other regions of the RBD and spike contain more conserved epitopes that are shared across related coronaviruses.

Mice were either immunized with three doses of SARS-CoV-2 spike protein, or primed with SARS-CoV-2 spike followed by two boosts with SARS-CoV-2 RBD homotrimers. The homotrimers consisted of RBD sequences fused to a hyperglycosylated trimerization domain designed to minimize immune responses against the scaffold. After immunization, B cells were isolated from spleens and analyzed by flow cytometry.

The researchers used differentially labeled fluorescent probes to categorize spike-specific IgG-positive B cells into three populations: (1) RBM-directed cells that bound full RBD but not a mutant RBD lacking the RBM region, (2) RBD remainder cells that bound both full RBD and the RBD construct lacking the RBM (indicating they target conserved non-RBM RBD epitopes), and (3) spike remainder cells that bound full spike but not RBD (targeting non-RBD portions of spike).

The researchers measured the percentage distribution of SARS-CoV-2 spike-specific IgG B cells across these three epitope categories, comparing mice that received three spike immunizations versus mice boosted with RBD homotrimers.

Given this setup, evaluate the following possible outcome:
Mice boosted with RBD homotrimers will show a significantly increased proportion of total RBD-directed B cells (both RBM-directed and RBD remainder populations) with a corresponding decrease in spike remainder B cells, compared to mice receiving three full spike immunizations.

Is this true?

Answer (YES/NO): YES